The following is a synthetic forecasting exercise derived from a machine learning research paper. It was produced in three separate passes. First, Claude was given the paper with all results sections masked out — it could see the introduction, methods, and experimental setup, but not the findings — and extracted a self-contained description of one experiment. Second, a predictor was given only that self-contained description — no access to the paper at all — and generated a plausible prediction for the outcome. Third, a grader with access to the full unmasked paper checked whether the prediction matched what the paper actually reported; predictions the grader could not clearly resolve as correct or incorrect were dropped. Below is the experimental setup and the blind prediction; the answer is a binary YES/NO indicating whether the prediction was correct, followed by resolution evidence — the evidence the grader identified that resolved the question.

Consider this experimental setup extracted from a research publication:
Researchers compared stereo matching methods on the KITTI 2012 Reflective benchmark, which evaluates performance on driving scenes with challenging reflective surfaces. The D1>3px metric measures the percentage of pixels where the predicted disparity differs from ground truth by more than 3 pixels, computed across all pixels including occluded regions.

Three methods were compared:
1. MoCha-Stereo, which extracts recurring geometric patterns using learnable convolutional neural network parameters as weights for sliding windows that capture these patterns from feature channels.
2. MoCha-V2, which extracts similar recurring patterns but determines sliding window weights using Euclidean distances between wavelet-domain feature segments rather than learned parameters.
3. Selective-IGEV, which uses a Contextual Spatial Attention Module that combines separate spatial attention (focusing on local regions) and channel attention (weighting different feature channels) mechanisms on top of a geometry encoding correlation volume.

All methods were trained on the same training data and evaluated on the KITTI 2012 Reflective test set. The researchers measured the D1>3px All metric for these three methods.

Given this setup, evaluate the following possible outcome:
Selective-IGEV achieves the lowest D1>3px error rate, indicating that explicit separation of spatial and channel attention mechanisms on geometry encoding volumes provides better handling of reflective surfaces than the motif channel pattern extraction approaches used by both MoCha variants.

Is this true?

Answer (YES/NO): YES